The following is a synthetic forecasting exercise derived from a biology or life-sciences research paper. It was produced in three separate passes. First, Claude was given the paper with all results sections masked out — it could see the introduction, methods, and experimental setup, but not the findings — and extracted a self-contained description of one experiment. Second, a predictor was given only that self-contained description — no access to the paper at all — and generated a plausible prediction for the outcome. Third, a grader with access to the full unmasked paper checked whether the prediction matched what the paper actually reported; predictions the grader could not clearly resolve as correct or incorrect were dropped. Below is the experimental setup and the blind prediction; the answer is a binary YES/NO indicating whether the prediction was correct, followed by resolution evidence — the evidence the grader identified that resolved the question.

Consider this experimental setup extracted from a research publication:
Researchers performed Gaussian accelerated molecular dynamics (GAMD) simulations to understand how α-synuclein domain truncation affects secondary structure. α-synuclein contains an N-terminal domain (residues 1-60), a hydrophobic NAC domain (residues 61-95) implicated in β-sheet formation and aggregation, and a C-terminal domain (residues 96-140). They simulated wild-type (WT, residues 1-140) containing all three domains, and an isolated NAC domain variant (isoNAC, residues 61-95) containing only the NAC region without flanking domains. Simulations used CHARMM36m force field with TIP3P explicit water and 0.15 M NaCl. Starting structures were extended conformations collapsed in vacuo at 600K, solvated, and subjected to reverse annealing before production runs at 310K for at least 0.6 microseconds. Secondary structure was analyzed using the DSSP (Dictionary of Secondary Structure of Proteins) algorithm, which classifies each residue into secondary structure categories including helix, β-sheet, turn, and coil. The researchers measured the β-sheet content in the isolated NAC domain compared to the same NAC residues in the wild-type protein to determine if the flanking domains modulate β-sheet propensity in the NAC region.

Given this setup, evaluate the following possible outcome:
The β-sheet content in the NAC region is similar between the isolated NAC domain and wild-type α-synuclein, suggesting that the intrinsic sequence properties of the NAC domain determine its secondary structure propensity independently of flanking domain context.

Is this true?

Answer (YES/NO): NO